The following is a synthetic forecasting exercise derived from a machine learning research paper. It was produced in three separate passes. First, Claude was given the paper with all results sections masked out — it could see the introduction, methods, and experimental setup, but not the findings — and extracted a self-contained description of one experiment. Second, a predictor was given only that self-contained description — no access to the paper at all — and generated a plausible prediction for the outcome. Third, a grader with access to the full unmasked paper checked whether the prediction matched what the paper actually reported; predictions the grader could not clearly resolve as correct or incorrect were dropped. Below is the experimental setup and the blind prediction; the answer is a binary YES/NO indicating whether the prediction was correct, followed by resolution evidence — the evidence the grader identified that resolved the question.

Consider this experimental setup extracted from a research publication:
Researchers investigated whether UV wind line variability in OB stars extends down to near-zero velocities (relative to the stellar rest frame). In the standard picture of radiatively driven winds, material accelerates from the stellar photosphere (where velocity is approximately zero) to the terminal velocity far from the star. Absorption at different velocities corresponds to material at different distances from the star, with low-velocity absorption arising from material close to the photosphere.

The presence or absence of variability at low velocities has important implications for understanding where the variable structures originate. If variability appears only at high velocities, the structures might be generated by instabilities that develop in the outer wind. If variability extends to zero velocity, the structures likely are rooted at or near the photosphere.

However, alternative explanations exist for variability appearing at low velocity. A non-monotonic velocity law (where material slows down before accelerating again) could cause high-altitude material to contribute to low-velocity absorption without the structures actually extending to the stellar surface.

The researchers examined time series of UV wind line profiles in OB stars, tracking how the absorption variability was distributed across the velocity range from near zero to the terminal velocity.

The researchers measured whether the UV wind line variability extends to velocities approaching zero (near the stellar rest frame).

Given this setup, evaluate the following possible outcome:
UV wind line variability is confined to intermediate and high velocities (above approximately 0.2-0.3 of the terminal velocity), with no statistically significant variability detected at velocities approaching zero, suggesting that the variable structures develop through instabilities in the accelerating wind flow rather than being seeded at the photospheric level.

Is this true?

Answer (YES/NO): NO